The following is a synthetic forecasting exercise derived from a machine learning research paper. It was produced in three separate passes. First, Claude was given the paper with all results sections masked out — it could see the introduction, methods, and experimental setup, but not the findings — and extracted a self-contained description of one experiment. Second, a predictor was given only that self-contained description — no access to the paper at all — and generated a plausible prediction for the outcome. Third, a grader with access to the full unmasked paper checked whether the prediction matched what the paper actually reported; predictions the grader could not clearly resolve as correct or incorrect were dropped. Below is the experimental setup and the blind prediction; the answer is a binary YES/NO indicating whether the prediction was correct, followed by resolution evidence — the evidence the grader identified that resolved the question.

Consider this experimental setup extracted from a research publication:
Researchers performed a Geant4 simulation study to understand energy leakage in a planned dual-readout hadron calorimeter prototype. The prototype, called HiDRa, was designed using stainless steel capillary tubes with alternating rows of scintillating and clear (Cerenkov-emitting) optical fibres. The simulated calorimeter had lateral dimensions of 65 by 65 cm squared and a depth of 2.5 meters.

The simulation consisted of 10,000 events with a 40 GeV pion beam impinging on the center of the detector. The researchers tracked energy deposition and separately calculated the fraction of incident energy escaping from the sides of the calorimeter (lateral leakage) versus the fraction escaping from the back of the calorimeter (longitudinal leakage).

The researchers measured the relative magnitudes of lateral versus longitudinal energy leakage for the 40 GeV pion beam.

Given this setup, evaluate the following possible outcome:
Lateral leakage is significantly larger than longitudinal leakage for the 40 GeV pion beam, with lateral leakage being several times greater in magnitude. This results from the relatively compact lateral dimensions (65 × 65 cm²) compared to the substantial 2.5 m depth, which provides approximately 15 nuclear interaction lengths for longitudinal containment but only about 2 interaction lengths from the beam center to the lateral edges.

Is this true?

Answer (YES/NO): YES